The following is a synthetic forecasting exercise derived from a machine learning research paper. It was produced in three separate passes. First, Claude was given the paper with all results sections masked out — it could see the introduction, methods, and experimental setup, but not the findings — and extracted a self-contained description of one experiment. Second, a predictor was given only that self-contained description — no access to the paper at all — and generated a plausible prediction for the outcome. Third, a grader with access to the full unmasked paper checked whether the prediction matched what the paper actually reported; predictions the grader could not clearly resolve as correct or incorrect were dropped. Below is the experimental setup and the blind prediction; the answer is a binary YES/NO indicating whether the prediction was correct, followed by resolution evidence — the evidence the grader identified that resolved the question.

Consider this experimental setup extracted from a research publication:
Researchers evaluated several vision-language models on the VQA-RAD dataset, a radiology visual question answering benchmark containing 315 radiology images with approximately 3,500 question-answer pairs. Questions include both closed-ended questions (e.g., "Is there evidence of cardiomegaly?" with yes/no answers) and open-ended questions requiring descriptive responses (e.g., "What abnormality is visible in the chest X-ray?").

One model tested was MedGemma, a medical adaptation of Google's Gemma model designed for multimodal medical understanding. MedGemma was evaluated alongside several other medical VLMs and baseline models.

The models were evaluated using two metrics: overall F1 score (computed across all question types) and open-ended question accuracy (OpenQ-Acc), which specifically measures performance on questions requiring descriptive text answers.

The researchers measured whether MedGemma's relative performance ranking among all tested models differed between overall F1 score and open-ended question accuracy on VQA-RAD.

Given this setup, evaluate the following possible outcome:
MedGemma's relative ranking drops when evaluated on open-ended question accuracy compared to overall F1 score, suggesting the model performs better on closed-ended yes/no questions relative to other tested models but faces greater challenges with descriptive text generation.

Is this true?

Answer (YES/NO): NO